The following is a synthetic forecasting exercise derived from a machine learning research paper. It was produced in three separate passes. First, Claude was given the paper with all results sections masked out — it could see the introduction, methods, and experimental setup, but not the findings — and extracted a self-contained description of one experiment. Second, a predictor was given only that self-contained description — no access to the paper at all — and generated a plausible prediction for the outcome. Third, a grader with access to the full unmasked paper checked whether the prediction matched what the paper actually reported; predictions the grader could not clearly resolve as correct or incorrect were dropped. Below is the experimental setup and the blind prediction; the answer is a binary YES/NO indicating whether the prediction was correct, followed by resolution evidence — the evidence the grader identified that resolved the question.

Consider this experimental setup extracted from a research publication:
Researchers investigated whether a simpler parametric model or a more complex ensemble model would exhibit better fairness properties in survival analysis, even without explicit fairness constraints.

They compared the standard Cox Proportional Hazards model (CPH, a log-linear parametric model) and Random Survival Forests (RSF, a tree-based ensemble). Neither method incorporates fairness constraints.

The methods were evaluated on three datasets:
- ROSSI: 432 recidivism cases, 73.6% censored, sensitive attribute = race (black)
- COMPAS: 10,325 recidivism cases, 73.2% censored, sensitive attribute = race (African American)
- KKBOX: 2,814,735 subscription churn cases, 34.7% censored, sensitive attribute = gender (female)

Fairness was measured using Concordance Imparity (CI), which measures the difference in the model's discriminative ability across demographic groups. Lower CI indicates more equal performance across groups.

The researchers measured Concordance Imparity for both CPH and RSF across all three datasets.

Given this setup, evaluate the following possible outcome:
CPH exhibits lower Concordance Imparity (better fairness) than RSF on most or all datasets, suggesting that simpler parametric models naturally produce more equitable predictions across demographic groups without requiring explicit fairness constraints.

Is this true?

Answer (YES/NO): YES